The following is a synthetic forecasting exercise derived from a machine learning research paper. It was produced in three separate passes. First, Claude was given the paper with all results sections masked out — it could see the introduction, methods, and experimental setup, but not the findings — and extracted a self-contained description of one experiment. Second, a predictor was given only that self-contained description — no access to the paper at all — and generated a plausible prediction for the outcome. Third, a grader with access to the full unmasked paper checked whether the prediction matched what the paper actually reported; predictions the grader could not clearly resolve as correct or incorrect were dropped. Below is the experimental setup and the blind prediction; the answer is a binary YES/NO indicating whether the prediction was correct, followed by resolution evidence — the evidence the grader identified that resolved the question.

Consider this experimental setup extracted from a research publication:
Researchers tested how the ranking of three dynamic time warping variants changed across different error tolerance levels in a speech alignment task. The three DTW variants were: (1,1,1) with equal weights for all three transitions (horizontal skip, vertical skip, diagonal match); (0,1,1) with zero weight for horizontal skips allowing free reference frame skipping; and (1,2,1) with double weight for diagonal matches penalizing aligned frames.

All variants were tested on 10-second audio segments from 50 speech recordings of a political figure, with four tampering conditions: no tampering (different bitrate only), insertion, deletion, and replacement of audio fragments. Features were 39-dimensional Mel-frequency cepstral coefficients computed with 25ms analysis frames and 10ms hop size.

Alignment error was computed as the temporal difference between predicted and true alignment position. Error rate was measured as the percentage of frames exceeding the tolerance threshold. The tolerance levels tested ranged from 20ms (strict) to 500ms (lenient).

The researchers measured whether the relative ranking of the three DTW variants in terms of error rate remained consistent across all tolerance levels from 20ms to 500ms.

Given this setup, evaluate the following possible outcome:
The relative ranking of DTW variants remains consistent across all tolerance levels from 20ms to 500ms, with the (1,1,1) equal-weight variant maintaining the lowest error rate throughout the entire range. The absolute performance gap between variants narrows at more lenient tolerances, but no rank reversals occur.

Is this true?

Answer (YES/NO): NO